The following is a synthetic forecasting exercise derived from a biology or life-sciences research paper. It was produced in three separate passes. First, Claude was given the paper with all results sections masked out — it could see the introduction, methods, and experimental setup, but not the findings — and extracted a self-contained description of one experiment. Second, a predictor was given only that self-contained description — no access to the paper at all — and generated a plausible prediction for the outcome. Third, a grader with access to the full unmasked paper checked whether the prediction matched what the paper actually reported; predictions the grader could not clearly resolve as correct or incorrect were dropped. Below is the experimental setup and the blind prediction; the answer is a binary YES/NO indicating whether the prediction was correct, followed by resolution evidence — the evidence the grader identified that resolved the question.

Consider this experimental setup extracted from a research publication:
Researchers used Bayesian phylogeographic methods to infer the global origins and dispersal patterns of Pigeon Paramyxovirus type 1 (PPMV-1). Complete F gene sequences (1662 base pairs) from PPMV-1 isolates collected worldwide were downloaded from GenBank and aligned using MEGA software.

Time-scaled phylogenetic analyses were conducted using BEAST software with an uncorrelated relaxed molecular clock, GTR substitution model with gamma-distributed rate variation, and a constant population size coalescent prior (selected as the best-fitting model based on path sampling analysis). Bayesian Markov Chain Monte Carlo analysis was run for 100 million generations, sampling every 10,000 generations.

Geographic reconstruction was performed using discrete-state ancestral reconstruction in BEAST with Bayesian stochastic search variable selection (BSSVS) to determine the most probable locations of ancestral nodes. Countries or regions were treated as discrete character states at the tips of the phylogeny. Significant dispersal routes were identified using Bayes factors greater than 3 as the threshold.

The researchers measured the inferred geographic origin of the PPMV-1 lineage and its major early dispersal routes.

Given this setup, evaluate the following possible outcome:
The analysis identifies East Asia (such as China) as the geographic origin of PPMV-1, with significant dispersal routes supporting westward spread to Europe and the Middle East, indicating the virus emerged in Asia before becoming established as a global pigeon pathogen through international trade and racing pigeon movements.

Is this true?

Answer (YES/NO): NO